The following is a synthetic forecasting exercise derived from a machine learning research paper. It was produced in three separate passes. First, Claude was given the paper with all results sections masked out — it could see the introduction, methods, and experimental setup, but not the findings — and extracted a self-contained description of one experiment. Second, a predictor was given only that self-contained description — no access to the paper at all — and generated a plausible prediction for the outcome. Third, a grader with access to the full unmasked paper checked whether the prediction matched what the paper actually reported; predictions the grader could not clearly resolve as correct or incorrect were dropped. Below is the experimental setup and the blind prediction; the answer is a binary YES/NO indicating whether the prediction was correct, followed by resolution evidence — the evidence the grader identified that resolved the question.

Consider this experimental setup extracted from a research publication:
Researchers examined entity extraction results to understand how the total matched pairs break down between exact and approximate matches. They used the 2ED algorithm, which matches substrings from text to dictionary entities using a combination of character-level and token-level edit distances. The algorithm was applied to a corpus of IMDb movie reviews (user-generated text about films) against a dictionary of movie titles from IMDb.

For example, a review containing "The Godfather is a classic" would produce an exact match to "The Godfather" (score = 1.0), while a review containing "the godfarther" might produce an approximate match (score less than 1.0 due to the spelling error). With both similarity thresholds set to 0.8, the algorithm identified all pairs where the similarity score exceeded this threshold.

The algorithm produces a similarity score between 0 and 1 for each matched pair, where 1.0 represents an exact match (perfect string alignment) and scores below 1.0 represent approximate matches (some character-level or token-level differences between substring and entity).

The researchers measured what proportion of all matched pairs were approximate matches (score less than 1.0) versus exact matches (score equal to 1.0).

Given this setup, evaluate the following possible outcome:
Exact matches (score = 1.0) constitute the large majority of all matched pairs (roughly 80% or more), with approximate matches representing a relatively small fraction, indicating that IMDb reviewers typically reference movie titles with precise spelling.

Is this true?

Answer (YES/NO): YES